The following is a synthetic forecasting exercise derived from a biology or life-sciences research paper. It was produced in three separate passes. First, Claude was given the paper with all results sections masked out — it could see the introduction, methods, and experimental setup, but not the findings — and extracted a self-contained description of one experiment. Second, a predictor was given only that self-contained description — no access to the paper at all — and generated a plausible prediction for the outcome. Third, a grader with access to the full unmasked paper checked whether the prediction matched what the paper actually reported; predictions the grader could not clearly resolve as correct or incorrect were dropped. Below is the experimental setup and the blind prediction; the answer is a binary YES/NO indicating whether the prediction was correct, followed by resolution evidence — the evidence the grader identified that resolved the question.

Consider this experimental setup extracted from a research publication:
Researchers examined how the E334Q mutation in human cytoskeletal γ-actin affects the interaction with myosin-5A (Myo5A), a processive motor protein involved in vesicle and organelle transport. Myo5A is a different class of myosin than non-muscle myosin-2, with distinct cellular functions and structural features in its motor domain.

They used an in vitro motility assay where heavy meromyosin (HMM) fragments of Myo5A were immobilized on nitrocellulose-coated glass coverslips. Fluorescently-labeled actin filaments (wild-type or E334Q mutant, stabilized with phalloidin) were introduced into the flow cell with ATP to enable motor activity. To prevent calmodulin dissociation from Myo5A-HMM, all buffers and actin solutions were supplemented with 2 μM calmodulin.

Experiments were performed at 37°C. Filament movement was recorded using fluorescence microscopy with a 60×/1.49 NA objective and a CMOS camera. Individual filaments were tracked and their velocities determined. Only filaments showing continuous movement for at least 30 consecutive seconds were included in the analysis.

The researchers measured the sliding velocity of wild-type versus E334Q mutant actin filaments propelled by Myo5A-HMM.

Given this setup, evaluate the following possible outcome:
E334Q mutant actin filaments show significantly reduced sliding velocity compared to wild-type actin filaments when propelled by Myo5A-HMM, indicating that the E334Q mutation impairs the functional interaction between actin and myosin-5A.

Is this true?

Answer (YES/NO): YES